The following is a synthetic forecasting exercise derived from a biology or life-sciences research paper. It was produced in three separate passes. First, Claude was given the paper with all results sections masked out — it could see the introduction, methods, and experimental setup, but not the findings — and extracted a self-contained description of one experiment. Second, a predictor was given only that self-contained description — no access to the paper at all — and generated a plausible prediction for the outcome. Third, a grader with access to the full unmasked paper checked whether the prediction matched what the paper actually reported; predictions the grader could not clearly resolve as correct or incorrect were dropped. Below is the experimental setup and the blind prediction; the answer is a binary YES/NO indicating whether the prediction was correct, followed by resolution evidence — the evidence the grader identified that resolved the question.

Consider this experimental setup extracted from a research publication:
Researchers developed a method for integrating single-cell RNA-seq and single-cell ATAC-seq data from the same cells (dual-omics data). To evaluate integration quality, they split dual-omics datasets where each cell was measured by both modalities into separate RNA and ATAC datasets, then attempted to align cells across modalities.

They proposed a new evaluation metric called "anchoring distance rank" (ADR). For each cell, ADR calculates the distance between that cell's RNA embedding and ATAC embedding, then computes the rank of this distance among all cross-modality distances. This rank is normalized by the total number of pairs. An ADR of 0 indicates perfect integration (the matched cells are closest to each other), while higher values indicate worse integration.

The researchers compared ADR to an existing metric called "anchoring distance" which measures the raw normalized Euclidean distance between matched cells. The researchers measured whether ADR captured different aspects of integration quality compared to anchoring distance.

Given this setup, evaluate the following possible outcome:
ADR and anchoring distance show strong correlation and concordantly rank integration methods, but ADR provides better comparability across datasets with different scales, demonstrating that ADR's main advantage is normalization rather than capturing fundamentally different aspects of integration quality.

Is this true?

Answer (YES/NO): NO